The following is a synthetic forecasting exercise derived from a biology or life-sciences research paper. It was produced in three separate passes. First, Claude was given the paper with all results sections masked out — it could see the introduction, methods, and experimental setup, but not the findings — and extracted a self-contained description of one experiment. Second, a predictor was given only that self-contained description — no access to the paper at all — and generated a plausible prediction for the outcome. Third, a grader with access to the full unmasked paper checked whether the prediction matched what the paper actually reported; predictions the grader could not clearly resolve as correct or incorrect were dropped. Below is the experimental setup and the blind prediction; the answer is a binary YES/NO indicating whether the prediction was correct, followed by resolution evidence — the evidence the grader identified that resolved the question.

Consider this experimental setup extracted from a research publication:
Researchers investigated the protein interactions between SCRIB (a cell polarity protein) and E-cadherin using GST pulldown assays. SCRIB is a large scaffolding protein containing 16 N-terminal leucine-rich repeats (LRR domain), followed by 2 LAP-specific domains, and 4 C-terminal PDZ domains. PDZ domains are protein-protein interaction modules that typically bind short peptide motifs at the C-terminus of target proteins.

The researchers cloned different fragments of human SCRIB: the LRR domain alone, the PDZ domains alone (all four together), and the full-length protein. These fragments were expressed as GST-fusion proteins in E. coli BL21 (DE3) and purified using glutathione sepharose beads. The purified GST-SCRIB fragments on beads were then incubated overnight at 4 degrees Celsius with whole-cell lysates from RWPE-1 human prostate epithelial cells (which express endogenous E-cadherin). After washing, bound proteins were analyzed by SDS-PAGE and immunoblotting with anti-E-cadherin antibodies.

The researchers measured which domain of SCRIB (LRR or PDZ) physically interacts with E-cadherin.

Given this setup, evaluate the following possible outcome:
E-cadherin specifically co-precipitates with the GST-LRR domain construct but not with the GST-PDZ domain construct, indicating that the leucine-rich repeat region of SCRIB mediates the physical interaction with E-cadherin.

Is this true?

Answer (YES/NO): NO